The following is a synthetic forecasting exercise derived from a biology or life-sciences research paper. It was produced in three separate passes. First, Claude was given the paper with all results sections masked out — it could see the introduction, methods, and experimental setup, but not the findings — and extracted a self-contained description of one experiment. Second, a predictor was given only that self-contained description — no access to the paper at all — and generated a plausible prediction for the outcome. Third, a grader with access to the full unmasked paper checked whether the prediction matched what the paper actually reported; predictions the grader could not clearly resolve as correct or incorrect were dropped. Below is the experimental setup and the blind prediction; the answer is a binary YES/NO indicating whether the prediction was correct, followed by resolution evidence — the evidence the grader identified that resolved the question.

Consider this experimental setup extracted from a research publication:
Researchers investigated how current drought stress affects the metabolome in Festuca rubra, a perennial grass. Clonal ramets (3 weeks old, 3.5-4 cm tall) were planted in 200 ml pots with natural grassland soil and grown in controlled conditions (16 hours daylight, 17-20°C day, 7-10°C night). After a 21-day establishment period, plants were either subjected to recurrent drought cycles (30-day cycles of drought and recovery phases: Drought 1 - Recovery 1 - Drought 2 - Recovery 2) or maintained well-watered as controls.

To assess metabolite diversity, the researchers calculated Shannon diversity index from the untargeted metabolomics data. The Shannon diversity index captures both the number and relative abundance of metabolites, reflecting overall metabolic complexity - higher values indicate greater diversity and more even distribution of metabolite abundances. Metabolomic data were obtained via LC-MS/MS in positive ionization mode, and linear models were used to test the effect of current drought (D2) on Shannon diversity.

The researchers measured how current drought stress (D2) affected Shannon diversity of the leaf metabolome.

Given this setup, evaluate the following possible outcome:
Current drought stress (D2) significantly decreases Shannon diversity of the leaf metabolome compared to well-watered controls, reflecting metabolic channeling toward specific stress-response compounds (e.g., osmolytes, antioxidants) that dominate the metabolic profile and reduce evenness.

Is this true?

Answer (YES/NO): NO